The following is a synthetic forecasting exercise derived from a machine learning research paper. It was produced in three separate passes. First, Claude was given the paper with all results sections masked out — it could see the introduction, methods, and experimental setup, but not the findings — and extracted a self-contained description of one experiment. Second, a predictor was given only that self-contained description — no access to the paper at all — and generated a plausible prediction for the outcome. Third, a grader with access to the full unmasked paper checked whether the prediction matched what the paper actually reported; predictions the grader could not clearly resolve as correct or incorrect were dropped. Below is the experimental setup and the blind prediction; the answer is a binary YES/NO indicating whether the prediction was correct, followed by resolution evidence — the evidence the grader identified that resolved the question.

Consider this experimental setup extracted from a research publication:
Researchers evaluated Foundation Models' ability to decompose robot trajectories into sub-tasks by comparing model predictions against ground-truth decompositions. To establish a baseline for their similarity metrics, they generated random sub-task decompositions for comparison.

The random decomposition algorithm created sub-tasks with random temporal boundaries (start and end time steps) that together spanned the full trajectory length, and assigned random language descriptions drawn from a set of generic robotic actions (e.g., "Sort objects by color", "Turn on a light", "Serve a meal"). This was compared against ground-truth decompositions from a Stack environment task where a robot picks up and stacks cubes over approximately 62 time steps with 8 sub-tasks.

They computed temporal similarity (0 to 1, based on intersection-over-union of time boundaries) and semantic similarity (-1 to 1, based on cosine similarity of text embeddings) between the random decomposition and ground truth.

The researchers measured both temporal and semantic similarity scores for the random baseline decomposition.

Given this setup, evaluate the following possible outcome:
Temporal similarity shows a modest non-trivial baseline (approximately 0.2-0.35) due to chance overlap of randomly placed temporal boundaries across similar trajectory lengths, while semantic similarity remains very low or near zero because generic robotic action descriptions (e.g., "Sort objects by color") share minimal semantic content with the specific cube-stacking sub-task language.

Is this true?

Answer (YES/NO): NO